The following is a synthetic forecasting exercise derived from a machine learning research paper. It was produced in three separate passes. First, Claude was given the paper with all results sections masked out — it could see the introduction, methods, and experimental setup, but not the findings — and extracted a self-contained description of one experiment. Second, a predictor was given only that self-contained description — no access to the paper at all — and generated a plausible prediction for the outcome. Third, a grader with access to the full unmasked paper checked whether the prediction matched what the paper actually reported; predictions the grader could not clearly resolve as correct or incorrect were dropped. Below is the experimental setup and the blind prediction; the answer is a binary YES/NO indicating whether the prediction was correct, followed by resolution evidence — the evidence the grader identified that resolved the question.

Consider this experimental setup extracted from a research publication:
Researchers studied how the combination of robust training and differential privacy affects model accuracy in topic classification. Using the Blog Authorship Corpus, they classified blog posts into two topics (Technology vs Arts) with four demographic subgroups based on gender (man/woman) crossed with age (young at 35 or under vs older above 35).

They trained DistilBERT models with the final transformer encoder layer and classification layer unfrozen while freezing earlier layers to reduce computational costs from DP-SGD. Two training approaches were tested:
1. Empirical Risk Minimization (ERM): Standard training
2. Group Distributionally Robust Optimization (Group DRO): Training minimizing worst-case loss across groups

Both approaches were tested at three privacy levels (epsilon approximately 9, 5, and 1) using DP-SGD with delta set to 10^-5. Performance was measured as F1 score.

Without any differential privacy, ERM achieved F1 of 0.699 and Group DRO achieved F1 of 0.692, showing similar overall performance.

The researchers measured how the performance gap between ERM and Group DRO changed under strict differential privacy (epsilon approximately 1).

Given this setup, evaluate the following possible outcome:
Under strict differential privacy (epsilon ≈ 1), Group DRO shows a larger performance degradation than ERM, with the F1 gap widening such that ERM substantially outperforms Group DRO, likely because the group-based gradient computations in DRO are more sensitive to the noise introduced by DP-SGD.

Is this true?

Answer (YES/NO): NO